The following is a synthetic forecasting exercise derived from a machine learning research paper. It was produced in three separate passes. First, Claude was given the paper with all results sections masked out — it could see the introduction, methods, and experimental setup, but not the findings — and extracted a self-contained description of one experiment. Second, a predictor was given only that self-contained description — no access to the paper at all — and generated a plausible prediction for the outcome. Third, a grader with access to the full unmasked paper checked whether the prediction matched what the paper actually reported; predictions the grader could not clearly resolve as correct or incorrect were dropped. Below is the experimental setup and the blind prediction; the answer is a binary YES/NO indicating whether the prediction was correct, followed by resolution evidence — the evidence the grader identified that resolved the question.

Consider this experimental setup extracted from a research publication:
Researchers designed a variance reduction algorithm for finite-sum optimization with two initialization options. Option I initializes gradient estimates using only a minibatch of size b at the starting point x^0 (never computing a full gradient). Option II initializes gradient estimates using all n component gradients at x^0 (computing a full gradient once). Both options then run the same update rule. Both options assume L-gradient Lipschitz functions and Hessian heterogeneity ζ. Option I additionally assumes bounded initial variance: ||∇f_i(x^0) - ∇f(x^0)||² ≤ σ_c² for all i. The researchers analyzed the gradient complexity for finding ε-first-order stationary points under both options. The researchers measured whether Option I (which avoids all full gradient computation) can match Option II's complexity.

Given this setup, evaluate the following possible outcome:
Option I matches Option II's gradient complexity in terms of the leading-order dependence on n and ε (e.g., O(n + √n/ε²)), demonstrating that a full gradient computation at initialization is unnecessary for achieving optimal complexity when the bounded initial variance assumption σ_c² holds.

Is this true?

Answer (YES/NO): NO